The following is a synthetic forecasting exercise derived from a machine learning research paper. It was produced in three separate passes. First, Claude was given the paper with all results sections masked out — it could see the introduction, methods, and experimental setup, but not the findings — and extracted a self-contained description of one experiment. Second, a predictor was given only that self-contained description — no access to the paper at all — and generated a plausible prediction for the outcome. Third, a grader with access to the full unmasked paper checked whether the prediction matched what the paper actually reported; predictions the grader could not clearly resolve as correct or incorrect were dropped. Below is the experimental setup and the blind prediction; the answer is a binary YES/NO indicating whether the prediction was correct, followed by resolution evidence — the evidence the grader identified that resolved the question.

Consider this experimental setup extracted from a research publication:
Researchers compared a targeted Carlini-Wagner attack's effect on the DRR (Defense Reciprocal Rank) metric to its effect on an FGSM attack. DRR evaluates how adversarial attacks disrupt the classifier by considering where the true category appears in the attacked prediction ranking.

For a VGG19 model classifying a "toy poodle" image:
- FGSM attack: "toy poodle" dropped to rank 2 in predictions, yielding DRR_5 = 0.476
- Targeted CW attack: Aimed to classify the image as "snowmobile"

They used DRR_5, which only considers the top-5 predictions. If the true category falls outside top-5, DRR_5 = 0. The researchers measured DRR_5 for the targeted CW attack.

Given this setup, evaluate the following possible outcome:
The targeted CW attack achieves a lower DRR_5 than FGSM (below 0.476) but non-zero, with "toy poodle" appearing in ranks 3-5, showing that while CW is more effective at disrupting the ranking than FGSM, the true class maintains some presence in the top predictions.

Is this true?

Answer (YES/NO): NO